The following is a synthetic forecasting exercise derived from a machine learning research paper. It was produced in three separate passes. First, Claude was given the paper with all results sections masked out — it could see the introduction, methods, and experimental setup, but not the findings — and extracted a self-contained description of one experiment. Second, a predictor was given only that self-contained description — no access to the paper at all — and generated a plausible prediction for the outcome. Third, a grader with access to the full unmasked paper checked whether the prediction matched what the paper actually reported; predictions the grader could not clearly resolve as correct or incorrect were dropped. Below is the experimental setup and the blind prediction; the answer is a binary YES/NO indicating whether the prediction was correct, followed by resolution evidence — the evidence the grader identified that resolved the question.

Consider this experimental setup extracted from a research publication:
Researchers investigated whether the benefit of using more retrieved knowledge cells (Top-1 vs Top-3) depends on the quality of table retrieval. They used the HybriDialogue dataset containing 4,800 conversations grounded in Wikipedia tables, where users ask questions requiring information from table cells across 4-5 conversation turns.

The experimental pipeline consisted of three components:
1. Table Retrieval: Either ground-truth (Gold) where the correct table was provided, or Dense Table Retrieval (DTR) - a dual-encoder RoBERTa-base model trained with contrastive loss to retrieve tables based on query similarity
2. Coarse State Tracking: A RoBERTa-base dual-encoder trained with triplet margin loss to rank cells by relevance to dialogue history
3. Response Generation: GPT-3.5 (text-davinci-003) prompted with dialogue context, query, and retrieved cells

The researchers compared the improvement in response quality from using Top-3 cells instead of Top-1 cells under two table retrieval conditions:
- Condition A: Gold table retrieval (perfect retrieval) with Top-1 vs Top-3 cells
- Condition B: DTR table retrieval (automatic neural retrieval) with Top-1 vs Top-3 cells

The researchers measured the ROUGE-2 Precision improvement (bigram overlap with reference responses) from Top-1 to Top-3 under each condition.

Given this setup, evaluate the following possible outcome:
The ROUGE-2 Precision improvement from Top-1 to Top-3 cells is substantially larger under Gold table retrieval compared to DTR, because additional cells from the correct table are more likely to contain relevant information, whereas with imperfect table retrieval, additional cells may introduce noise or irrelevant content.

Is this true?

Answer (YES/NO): NO